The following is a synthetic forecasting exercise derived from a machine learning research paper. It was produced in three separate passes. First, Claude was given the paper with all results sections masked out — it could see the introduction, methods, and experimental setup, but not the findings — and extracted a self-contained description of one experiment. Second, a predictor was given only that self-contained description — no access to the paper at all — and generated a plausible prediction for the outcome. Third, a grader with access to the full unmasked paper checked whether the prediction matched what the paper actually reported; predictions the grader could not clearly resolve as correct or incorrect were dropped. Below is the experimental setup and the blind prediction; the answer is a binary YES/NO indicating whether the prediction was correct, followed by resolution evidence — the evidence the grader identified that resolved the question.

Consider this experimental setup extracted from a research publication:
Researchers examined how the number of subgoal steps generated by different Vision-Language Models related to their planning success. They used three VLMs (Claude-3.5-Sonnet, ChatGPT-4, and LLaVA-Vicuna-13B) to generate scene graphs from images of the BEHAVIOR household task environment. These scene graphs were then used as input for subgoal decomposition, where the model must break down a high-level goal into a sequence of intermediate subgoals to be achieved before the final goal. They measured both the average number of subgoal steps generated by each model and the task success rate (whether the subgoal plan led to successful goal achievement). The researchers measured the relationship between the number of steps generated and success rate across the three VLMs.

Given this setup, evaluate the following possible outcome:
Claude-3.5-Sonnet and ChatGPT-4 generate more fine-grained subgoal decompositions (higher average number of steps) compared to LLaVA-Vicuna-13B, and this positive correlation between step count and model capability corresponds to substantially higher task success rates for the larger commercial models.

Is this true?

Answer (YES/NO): YES